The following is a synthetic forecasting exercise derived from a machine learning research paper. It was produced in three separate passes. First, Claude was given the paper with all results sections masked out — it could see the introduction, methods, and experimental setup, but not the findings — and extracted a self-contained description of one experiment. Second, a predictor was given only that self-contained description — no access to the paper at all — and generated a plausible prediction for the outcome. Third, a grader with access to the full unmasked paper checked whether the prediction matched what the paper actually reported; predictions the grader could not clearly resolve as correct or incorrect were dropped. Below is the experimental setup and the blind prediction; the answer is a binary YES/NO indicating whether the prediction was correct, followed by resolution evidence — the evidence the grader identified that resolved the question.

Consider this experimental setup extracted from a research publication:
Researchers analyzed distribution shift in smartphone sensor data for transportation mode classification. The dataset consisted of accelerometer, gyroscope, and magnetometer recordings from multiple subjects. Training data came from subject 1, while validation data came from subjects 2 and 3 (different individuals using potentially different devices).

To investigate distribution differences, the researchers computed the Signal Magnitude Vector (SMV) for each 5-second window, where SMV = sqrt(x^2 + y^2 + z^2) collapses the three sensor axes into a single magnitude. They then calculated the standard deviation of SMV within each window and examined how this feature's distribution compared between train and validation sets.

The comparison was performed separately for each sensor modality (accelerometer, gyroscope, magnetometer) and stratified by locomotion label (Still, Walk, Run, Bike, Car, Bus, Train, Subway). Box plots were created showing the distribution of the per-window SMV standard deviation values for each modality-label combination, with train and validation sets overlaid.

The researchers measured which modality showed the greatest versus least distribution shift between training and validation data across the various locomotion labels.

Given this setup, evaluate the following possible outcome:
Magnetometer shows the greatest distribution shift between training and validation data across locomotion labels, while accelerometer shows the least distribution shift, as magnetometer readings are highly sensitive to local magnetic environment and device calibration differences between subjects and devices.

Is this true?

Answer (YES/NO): NO